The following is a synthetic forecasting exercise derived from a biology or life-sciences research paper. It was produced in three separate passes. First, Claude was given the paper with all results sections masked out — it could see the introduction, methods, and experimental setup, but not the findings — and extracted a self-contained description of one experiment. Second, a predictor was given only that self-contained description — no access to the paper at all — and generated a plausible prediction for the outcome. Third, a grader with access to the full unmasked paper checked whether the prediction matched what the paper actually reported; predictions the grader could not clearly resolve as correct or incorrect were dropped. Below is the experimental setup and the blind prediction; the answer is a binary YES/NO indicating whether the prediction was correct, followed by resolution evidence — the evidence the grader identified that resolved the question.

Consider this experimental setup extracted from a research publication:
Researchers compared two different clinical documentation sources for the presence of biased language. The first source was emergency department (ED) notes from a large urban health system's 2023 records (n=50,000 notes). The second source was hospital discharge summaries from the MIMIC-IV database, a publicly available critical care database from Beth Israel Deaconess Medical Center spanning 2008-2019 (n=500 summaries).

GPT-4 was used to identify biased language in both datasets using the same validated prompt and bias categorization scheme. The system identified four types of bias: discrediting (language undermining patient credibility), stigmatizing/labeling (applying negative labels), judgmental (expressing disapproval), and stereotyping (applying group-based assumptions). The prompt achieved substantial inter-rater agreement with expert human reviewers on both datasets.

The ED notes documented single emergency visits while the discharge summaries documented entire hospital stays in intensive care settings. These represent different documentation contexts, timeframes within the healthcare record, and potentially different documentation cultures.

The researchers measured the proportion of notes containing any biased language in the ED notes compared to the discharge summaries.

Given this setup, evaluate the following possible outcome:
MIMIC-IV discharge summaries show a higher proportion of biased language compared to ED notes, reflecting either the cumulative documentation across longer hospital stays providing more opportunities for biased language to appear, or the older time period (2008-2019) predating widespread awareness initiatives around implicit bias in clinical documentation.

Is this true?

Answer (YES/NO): YES